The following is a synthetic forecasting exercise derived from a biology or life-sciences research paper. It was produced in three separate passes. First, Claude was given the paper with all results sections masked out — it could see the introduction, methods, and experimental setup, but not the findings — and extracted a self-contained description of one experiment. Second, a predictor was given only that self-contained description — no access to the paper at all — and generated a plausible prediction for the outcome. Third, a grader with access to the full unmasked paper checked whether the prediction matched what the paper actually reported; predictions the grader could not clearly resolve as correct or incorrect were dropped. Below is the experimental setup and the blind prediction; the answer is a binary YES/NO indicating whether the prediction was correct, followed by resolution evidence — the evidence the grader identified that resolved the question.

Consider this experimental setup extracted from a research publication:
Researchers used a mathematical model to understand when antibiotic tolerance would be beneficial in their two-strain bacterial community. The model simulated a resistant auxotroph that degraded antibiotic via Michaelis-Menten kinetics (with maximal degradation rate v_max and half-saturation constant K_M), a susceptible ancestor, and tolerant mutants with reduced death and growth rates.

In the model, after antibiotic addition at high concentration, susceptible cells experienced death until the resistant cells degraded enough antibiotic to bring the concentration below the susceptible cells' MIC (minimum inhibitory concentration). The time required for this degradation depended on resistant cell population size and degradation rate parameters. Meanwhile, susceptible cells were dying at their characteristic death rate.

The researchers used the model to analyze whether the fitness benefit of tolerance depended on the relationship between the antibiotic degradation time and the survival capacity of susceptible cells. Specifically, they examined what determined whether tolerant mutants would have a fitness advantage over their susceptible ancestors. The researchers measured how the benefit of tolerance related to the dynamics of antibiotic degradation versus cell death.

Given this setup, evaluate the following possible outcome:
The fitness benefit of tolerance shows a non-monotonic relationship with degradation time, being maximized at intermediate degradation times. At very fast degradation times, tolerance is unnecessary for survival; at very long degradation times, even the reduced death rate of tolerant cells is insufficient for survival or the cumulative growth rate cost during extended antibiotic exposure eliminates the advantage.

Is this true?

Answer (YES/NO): NO